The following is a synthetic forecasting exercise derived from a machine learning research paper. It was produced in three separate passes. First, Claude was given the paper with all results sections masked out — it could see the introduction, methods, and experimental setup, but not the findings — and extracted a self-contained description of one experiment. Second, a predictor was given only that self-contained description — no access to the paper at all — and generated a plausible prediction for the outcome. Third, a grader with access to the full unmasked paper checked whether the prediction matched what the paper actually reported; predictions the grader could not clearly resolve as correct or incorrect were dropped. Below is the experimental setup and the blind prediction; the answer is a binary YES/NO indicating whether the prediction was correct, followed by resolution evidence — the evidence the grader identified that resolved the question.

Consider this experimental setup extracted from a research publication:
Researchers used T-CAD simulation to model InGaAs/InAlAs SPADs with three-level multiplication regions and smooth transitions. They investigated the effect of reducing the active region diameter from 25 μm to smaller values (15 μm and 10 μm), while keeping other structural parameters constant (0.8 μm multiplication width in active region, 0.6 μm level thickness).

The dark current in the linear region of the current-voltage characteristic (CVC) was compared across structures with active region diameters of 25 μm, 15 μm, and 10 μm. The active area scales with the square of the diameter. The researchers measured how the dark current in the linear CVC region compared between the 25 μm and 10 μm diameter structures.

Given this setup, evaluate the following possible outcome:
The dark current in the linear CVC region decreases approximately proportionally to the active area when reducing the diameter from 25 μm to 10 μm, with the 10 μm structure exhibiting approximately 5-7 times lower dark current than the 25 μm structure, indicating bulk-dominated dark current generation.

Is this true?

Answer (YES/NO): NO